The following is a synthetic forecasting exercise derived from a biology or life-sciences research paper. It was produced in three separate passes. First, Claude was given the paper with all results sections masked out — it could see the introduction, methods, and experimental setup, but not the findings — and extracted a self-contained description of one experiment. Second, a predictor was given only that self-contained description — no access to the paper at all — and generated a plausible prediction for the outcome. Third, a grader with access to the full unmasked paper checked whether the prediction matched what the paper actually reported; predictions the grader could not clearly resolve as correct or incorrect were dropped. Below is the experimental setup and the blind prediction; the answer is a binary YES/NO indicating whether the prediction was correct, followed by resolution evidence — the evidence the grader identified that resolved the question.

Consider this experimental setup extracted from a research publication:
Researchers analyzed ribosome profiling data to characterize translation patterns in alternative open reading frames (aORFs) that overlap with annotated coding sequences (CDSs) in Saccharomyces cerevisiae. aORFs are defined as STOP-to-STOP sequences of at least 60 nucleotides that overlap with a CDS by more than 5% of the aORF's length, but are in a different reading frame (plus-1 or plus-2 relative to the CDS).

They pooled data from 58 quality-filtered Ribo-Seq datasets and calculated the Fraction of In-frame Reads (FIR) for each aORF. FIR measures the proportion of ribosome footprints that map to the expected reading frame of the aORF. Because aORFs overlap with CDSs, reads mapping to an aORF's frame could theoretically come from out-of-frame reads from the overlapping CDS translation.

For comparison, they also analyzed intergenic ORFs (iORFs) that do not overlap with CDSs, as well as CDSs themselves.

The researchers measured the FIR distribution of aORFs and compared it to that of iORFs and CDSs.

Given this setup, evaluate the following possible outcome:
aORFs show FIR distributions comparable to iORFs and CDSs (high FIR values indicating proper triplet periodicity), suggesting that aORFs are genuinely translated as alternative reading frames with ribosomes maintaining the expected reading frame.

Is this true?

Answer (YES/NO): NO